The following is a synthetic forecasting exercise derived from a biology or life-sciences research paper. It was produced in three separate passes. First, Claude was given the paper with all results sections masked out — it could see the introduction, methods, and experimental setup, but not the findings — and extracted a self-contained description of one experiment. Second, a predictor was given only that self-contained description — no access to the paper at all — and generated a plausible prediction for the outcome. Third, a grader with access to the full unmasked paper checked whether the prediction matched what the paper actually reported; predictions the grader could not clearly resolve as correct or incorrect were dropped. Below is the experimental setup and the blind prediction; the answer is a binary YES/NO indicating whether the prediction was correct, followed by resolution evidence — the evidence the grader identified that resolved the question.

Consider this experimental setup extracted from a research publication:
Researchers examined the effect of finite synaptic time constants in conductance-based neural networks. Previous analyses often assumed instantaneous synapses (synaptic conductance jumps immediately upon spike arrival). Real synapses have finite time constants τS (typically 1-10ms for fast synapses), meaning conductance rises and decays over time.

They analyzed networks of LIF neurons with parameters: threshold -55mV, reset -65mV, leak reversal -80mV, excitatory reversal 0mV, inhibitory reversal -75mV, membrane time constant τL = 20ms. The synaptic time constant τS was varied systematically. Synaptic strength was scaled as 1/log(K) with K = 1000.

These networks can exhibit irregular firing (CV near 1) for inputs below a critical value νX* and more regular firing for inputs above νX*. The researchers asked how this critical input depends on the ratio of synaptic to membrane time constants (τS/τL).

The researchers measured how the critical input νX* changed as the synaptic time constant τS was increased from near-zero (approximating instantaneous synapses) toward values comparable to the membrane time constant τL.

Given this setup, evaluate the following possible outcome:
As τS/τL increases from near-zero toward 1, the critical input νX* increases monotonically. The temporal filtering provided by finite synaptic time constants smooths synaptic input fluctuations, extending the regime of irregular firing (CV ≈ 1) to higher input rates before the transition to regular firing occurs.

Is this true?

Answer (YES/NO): NO